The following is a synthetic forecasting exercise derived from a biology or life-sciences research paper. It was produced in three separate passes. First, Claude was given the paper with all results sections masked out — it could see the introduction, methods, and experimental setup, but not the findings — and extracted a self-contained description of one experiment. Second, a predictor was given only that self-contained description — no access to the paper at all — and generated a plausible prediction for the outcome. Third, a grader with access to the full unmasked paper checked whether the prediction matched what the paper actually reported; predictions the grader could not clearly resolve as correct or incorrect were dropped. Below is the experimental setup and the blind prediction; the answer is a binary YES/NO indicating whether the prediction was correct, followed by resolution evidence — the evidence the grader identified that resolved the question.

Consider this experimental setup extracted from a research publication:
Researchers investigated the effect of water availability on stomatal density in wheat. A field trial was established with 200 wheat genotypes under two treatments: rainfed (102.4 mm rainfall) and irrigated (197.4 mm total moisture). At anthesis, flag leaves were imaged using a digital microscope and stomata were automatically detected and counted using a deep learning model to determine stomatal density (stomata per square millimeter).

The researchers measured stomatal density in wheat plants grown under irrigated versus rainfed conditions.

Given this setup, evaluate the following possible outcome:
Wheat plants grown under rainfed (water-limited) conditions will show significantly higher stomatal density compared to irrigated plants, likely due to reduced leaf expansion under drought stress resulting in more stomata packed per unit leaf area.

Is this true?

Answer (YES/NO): NO